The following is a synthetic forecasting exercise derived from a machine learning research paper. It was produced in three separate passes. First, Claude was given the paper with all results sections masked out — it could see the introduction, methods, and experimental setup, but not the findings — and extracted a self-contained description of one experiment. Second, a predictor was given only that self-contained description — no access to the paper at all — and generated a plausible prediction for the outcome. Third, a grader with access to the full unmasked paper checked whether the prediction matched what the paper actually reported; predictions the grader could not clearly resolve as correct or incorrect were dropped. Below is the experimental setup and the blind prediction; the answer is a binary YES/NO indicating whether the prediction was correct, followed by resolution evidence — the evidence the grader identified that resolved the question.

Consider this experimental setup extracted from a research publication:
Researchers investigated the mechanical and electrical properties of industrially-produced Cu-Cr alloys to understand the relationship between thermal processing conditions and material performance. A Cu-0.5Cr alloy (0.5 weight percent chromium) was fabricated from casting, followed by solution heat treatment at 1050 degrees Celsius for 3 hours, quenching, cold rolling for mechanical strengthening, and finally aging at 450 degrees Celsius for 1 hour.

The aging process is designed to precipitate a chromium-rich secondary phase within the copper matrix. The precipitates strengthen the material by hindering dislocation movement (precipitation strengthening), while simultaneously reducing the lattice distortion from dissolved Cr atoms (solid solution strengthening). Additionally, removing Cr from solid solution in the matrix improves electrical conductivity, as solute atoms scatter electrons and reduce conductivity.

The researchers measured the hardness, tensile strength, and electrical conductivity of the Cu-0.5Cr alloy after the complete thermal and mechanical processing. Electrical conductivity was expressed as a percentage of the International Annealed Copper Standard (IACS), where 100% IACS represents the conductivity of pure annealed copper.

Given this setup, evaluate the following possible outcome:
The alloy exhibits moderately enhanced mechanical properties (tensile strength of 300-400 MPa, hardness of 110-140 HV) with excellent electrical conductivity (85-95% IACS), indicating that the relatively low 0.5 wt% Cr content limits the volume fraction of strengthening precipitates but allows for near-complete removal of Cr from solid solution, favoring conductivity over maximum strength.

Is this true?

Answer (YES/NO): NO